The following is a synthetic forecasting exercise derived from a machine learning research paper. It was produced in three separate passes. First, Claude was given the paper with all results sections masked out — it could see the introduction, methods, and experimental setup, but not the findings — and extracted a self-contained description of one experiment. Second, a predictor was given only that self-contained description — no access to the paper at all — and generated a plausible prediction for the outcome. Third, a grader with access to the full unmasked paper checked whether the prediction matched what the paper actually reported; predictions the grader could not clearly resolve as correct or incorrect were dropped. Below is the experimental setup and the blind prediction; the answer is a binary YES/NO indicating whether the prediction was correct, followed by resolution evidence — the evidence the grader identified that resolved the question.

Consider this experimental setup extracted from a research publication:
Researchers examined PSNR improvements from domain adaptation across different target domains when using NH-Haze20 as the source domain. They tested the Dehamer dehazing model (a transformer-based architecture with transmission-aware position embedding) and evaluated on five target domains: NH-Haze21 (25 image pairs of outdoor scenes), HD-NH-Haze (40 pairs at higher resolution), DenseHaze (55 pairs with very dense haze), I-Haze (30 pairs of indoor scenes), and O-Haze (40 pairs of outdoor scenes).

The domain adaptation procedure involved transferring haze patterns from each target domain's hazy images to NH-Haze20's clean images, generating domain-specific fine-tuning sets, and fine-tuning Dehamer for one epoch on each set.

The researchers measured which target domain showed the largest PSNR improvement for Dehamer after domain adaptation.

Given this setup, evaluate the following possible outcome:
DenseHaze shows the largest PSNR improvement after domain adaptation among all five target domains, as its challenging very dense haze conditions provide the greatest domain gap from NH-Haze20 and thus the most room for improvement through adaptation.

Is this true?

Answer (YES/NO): NO